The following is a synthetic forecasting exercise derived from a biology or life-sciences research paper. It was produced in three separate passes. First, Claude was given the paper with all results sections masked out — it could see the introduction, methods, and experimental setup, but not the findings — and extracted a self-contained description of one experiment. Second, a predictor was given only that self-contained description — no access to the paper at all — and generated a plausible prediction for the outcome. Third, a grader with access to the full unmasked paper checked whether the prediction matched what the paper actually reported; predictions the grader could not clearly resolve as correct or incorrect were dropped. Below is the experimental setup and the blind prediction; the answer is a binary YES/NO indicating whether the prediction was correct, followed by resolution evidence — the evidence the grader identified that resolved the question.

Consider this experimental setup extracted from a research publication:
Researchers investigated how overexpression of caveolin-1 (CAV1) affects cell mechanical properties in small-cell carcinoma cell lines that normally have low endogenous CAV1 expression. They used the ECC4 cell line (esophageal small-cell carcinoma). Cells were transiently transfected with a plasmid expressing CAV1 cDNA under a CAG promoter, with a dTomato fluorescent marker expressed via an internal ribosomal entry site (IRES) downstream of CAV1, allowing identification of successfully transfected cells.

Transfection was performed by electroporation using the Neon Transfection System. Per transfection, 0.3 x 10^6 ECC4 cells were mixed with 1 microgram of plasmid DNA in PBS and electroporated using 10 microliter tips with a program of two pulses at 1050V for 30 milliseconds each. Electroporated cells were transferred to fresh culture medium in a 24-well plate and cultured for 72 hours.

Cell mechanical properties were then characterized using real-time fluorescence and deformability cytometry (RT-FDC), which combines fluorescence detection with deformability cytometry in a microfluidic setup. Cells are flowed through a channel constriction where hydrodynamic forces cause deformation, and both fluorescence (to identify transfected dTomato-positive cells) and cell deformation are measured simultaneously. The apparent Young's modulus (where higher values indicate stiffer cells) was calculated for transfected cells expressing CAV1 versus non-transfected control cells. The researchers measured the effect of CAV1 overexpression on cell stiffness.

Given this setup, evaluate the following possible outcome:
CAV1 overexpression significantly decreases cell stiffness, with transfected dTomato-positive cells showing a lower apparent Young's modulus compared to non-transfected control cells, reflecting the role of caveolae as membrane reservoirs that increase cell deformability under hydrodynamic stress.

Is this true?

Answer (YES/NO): NO